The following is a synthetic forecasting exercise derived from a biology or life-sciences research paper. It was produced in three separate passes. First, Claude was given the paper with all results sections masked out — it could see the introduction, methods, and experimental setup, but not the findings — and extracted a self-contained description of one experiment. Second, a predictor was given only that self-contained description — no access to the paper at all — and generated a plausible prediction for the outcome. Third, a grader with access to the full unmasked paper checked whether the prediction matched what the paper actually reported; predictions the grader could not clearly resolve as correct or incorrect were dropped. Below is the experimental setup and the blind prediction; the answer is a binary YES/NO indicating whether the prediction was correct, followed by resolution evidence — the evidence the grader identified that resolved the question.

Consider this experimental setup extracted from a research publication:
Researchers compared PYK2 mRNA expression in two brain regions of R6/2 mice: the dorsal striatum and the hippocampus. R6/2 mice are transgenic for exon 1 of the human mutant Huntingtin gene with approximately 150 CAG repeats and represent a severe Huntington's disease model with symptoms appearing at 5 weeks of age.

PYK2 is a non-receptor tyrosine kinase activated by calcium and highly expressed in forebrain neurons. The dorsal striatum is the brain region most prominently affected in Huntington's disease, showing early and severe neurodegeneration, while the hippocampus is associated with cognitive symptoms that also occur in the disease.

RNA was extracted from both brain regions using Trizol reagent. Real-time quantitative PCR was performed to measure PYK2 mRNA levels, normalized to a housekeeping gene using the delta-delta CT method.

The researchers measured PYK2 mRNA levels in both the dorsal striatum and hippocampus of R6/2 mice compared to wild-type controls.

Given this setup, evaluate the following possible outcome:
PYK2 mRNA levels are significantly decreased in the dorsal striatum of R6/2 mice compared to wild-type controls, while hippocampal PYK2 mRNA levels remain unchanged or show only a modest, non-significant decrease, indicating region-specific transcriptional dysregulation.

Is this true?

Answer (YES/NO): NO